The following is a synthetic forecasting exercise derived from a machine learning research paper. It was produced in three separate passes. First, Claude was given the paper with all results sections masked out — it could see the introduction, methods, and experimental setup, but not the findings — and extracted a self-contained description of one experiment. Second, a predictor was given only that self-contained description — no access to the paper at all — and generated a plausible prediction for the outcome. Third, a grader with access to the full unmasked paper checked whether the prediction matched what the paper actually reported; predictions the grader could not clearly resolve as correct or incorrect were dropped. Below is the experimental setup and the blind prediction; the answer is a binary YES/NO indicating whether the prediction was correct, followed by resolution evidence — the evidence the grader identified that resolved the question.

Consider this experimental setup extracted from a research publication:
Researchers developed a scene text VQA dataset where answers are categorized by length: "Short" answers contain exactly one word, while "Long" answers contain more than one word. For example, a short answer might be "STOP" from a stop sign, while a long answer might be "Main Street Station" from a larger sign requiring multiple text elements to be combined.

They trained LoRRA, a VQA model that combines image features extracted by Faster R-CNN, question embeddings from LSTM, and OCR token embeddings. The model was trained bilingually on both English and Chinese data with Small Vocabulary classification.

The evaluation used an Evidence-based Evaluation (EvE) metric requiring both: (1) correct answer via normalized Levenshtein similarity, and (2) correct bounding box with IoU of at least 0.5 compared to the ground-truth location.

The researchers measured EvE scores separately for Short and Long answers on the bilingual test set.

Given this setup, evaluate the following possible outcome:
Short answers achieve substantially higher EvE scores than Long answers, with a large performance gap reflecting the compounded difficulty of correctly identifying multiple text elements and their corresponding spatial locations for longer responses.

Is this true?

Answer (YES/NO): YES